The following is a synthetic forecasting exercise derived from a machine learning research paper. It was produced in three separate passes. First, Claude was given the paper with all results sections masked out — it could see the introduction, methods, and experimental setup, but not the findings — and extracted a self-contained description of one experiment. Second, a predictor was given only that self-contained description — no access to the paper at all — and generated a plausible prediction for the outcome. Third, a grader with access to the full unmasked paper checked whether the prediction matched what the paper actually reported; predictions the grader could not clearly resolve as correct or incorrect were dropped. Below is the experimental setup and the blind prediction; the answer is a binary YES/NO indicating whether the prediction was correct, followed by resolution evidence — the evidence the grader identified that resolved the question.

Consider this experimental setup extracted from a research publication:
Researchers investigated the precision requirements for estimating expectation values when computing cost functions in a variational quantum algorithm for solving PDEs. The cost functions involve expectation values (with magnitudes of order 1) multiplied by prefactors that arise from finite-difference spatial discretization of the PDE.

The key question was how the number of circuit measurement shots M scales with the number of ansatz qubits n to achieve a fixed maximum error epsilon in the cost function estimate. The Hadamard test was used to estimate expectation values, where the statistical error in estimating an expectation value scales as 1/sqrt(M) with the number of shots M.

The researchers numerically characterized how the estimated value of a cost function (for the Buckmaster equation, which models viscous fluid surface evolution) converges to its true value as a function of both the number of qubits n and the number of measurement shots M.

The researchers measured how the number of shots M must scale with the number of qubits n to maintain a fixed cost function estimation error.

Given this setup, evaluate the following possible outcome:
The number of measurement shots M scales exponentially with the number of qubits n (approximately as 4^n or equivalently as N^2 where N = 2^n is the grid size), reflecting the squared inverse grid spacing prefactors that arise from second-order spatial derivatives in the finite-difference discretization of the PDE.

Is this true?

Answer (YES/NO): NO